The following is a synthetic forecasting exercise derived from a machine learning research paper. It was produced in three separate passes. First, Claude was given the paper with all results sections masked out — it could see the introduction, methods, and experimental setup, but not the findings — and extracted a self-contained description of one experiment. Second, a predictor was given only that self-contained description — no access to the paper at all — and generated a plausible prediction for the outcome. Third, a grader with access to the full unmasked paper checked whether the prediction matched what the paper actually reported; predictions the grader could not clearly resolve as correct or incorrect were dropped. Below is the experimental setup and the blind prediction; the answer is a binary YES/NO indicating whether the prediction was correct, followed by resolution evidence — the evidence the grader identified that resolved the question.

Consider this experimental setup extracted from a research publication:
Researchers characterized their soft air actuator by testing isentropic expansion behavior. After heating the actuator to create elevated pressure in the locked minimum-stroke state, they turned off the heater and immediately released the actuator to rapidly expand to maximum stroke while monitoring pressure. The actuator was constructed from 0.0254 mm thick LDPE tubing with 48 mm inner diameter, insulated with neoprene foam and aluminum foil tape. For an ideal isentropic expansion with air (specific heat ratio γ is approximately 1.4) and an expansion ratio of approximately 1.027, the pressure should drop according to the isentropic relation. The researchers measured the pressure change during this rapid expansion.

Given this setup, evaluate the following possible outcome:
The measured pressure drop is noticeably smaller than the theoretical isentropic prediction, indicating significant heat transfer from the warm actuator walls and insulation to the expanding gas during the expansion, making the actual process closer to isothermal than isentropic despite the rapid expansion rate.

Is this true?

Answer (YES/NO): NO